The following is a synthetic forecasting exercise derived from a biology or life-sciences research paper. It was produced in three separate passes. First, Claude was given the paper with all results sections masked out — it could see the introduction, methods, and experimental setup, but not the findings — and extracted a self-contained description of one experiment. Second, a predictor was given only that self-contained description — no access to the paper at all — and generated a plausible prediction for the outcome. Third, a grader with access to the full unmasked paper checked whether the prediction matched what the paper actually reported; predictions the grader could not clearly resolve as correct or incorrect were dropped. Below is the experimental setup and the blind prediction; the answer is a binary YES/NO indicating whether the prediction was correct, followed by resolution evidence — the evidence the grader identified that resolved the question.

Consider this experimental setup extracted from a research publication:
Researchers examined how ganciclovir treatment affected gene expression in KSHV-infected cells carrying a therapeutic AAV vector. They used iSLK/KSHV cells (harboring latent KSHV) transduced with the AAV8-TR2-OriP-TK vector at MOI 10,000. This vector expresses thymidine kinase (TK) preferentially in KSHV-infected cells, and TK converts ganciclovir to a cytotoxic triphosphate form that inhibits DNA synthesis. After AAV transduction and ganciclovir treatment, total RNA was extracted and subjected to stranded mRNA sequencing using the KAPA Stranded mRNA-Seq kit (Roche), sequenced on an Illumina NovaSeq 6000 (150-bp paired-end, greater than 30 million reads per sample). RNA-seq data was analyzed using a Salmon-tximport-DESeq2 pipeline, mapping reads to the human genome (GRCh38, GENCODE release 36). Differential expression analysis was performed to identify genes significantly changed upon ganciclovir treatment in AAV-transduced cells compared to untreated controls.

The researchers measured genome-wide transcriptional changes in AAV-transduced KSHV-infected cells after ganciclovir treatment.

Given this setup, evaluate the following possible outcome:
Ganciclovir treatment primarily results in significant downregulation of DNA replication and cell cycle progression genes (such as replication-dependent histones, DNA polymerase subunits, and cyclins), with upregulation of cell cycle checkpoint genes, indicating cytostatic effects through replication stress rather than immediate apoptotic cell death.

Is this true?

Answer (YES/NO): NO